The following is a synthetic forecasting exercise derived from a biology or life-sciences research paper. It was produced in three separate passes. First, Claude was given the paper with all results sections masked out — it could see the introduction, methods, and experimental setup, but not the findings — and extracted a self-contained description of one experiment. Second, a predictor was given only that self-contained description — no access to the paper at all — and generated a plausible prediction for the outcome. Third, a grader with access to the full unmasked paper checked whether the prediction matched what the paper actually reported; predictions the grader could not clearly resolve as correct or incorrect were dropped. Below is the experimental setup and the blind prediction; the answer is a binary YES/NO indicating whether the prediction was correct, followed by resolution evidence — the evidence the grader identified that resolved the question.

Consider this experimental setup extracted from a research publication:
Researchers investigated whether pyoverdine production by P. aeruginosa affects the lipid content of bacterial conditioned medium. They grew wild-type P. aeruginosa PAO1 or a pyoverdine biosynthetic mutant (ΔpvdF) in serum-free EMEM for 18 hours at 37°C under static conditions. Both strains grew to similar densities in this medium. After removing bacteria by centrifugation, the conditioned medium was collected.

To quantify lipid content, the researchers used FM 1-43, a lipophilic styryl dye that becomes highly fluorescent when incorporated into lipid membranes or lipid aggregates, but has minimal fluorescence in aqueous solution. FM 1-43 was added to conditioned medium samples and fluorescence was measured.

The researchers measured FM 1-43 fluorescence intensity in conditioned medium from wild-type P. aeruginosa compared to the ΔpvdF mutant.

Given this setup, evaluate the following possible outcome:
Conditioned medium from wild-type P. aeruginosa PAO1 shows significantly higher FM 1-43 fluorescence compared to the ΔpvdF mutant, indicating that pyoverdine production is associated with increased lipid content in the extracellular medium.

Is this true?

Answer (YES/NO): YES